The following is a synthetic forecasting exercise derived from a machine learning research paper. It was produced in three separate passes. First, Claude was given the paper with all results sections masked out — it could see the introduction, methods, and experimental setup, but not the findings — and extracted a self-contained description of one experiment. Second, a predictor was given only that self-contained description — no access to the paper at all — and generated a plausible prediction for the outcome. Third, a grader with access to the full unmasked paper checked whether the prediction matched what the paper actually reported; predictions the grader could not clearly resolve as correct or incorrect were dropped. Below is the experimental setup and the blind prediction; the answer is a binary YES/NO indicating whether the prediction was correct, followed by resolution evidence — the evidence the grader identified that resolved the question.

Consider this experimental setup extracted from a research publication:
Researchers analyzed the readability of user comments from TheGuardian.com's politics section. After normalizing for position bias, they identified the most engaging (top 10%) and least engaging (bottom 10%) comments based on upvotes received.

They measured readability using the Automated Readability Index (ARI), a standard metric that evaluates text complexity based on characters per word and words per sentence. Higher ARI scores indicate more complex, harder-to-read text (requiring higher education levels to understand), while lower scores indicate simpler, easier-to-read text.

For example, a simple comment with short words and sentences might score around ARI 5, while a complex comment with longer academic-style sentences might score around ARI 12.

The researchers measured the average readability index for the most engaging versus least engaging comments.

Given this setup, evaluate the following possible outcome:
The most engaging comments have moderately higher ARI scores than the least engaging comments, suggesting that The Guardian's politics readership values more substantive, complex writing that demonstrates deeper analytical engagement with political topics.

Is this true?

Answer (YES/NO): NO